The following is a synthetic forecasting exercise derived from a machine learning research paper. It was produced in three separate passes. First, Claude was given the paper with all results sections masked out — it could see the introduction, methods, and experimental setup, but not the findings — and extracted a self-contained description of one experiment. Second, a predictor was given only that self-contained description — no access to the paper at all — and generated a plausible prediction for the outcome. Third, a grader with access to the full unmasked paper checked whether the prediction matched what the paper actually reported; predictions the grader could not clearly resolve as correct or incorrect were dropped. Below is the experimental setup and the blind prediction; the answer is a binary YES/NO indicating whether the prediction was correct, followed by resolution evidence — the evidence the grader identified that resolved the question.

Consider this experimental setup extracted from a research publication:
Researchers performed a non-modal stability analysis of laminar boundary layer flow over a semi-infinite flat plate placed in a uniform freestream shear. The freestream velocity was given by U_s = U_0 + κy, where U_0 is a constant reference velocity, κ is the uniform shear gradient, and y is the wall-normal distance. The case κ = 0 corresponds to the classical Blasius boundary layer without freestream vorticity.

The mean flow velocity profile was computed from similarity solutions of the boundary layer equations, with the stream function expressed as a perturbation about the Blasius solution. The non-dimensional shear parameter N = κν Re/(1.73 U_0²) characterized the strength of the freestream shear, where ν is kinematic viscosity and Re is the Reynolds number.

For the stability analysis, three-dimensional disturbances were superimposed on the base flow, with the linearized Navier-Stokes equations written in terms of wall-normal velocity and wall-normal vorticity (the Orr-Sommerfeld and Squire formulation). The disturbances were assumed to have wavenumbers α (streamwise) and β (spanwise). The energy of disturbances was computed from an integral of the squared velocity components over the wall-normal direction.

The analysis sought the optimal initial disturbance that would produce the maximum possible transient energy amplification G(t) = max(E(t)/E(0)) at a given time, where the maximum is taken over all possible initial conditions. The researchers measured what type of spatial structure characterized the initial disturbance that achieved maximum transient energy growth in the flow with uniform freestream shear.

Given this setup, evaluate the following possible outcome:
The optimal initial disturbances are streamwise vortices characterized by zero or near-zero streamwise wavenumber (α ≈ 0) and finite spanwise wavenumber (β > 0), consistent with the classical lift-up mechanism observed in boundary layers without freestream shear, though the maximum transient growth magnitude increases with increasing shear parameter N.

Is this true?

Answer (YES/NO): YES